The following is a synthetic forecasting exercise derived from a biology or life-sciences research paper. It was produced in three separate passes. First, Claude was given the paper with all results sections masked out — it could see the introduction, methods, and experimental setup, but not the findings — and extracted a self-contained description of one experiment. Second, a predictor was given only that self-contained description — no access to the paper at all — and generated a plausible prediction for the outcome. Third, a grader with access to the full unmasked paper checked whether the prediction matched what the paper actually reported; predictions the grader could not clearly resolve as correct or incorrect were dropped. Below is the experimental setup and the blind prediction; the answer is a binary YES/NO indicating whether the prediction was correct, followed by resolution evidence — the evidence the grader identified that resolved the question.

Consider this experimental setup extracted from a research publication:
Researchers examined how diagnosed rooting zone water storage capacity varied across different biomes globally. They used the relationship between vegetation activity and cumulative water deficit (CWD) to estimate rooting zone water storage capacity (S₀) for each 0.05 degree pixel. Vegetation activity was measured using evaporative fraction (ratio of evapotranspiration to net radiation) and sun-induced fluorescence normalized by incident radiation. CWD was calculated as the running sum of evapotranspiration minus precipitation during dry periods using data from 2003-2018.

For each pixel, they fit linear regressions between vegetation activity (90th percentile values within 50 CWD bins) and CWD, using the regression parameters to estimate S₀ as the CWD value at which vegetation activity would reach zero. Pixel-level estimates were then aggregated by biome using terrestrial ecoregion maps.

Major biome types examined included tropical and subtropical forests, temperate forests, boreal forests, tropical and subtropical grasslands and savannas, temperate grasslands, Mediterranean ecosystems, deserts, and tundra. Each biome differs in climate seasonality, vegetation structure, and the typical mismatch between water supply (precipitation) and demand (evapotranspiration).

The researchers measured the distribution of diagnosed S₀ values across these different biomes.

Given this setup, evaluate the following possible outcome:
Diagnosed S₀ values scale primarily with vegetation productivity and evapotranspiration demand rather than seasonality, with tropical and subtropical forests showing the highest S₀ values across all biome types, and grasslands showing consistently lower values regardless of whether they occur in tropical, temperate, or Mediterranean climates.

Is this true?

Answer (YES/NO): NO